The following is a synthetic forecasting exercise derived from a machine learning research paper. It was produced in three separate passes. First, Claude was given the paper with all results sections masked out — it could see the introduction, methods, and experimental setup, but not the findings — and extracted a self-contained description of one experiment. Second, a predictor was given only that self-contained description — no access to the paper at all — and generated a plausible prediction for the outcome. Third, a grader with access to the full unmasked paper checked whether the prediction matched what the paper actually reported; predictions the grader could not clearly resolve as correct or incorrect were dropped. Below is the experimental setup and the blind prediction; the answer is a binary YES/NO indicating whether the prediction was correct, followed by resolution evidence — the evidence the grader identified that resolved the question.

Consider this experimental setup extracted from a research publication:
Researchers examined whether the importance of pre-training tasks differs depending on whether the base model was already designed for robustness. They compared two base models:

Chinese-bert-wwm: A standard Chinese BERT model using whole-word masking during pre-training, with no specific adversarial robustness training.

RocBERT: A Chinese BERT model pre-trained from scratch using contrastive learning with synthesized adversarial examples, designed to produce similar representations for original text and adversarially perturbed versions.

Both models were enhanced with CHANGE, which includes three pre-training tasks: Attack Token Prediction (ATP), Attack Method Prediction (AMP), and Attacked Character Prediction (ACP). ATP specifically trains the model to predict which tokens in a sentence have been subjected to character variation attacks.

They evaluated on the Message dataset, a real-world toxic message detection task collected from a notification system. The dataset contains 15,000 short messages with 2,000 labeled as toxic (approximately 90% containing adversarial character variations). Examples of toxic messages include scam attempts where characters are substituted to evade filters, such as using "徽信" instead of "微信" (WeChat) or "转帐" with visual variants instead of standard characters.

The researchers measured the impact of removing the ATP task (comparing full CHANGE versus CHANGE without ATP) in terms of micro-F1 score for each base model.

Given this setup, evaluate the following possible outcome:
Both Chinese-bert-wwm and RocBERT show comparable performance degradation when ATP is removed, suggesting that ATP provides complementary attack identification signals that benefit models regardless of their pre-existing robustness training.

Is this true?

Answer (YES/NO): NO